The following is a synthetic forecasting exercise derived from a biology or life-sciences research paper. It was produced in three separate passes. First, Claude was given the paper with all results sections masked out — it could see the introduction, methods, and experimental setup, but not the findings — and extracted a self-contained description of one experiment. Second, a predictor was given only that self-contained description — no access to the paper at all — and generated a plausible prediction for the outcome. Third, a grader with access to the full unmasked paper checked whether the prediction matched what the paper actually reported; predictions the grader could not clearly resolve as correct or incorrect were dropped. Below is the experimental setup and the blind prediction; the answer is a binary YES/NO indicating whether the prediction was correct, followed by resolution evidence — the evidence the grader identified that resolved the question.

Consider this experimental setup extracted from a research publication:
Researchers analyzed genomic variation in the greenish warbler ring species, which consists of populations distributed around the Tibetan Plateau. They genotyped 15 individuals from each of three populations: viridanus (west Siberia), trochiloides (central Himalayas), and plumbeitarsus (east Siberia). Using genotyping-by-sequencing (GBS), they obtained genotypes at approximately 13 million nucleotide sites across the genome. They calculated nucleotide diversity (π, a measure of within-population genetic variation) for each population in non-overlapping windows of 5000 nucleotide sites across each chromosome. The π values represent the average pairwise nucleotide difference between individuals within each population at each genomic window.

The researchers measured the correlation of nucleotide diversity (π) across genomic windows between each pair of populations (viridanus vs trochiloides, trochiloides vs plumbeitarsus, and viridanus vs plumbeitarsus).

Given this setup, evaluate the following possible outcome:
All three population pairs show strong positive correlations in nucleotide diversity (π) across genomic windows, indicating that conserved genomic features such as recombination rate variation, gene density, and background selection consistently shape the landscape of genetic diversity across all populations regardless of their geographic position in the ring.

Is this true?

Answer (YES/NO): NO